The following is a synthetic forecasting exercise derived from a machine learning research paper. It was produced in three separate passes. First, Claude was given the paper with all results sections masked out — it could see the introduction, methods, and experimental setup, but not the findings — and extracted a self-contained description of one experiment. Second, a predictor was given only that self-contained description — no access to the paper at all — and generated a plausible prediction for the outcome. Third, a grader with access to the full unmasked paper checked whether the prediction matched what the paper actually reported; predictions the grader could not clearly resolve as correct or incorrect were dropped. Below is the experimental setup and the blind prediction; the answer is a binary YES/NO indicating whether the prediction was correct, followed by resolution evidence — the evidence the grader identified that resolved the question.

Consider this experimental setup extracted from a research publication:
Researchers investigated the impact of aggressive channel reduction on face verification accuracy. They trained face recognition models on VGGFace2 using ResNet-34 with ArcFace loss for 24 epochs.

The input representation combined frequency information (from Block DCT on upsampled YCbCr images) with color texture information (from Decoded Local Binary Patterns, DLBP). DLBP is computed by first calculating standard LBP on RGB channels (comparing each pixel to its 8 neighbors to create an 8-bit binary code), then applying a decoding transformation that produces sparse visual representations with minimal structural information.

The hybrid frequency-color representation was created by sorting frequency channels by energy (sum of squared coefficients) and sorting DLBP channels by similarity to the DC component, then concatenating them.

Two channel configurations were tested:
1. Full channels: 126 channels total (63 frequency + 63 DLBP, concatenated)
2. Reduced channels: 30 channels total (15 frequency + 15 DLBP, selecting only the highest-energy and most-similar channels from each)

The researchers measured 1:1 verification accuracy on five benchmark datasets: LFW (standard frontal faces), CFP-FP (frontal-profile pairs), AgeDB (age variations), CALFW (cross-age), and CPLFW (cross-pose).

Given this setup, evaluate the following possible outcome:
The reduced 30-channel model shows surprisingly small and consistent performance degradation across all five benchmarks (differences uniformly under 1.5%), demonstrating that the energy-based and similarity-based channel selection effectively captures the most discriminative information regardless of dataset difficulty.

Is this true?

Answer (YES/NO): NO